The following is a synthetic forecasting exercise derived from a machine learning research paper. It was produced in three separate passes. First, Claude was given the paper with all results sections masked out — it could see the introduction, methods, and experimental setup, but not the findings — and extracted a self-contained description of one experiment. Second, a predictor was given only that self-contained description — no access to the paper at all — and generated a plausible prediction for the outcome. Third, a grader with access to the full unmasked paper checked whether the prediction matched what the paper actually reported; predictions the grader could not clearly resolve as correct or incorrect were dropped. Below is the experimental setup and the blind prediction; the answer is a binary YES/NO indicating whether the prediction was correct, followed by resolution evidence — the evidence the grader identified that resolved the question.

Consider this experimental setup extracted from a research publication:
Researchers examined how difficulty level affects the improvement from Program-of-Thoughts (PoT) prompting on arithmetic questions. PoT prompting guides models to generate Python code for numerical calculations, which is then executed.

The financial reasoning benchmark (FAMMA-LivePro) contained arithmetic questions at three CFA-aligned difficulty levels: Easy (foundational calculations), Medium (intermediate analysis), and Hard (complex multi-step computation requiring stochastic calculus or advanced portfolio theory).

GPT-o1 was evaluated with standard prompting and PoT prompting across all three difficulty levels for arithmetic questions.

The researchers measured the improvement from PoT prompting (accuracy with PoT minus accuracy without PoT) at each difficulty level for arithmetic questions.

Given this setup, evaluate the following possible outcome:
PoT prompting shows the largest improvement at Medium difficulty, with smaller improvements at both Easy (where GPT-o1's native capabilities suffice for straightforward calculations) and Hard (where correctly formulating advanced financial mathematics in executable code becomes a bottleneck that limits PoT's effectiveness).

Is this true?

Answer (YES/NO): NO